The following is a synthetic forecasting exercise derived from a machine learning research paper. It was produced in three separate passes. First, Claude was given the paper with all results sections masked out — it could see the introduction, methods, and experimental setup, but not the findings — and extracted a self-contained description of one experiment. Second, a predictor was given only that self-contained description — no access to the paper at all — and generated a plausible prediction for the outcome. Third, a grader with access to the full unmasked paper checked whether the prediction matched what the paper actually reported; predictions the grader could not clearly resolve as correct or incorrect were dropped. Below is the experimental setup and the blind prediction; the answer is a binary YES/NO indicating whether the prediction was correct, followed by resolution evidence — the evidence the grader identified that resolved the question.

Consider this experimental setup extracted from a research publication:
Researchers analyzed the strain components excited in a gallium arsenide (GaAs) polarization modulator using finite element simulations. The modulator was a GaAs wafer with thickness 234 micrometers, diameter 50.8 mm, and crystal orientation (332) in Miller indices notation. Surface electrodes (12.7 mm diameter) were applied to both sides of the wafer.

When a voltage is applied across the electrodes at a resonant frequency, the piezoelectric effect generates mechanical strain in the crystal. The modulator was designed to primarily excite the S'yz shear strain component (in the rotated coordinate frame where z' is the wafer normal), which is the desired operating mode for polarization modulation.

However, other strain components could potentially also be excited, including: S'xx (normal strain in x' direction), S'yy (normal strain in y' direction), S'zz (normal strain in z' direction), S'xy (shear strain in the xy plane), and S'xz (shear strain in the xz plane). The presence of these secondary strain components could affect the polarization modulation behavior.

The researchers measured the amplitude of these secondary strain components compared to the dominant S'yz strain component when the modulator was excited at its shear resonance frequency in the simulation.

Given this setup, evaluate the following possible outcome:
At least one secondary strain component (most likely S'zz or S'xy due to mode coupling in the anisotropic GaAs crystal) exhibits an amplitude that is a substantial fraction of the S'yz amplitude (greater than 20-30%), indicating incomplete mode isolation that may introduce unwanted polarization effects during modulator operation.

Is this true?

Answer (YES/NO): NO